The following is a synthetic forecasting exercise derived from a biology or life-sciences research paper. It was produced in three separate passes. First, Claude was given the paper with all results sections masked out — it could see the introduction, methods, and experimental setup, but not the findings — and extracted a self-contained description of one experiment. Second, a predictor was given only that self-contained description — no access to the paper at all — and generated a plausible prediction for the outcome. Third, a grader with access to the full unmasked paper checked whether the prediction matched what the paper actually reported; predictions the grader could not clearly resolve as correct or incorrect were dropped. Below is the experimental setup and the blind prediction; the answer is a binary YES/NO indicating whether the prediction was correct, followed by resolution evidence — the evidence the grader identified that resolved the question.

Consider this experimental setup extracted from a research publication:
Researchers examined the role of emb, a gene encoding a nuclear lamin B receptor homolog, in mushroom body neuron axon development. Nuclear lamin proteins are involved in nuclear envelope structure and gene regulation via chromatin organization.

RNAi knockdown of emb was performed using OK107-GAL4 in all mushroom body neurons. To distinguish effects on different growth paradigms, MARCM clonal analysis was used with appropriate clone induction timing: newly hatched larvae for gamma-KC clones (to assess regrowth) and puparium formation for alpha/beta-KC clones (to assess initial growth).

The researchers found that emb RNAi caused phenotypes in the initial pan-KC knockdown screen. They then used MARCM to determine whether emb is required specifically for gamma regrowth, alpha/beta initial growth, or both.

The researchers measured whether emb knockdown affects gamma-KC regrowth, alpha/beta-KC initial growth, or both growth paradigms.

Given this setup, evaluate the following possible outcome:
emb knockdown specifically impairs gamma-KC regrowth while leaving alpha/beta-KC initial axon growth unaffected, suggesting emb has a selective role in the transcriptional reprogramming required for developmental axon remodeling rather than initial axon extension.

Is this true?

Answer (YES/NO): NO